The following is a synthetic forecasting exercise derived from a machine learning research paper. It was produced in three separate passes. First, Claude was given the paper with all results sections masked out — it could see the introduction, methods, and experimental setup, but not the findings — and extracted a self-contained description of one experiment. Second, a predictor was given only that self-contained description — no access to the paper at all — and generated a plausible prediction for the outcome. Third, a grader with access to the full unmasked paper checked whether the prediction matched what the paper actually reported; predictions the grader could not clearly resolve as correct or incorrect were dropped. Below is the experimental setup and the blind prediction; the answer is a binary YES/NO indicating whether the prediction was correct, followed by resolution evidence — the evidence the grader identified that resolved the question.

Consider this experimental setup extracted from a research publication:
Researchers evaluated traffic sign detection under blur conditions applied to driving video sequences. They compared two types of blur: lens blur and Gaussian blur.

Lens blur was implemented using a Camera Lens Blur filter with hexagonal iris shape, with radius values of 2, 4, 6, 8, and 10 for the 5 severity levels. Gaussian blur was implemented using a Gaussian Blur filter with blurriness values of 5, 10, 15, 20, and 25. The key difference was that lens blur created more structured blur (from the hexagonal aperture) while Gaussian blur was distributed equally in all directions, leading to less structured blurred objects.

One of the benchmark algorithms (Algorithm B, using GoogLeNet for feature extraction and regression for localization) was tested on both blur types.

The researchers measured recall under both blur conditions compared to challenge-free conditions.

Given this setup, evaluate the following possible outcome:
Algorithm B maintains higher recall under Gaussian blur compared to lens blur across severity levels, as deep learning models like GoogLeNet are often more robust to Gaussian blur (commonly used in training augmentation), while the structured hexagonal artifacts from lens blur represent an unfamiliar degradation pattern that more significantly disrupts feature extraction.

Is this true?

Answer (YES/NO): NO